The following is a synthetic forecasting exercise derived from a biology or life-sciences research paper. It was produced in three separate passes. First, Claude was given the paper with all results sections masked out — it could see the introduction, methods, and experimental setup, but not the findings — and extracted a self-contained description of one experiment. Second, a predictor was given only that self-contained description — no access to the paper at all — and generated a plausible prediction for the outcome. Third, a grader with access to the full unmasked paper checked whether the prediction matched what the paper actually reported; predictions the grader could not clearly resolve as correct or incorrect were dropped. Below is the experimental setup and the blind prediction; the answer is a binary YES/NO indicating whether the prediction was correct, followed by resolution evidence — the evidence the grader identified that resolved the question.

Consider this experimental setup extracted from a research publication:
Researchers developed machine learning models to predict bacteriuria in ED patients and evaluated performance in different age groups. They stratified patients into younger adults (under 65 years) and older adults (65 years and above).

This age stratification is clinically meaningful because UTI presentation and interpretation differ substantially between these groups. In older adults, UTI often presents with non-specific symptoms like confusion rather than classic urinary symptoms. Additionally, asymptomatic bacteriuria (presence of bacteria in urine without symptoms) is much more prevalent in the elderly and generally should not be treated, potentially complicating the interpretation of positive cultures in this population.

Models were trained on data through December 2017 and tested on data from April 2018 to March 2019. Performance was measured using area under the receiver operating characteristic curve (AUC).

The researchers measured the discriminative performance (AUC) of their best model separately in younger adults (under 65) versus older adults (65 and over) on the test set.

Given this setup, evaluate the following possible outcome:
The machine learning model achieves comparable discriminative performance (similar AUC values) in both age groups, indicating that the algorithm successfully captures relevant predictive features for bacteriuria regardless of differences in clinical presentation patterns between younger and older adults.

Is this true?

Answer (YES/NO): NO